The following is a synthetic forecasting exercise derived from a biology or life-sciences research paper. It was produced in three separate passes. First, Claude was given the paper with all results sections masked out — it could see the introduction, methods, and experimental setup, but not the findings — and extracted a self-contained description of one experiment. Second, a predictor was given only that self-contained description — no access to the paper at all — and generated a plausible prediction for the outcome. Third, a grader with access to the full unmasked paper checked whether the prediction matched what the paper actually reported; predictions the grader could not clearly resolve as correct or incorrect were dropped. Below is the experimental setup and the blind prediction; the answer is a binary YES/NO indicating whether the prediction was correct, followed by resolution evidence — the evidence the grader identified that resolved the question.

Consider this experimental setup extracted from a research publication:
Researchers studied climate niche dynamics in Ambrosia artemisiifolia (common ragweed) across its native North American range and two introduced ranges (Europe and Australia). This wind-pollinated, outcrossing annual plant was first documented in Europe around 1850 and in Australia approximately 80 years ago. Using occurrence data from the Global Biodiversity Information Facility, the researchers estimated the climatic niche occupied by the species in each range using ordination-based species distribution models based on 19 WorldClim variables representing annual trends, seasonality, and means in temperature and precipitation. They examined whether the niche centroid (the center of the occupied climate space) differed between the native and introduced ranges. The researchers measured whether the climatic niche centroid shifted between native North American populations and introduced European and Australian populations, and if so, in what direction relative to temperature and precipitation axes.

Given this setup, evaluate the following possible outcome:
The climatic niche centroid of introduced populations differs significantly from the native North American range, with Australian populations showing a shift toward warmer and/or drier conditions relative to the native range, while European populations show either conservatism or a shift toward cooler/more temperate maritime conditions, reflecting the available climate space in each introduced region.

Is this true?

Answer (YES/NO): NO